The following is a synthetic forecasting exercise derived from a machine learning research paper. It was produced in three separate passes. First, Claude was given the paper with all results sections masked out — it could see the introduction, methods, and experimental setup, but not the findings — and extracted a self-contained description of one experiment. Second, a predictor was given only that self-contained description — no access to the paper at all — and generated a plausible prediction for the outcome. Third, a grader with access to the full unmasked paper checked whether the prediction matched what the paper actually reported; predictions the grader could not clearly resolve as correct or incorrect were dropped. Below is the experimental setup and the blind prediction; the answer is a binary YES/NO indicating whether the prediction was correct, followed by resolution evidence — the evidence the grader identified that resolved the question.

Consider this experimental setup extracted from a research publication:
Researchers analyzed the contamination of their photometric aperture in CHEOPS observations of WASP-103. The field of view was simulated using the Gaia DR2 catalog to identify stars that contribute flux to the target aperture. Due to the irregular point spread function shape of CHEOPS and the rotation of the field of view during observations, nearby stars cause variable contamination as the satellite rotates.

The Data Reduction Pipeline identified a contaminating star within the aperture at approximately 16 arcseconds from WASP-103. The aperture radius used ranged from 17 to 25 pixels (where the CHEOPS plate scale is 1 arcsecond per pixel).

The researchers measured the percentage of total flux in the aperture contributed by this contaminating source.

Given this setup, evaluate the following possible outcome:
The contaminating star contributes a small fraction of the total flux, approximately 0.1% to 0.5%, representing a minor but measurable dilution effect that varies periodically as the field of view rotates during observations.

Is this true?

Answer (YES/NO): NO